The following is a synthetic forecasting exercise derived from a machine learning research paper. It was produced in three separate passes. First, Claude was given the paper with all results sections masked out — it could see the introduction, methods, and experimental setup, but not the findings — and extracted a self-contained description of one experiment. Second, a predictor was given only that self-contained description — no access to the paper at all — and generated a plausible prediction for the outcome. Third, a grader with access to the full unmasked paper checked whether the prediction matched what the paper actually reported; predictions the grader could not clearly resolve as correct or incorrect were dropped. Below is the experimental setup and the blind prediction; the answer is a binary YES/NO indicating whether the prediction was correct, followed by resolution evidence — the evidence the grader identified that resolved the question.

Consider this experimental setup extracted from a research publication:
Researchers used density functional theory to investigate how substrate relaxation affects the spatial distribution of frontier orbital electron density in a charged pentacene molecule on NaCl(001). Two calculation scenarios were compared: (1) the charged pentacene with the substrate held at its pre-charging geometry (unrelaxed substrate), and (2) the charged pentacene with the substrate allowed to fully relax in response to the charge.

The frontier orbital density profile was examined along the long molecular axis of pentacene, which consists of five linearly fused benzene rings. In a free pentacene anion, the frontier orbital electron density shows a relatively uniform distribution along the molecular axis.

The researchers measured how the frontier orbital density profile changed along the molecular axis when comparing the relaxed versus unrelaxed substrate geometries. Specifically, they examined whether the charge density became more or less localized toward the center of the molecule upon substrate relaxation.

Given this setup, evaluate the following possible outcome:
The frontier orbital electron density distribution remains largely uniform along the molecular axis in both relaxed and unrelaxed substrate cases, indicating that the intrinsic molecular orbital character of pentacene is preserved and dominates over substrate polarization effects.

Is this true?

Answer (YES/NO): NO